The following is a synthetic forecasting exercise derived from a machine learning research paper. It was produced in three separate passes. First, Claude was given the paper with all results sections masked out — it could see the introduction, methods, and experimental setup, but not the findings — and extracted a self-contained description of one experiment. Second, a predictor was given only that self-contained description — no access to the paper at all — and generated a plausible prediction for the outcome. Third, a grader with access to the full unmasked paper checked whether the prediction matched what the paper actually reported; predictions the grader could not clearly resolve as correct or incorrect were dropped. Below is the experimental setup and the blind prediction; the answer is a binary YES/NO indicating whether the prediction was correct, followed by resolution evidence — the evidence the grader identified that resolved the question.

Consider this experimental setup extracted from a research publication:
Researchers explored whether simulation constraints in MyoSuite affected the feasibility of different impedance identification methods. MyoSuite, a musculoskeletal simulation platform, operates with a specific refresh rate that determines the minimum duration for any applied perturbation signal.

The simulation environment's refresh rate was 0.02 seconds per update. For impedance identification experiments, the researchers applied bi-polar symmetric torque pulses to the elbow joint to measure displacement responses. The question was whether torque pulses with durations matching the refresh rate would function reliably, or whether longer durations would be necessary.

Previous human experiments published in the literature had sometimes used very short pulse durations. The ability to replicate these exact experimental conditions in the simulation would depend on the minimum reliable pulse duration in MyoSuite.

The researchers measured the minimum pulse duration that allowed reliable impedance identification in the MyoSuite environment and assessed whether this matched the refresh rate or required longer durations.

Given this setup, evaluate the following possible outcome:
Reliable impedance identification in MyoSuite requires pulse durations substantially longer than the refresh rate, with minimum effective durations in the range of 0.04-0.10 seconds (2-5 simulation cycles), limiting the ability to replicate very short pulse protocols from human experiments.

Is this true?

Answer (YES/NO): YES